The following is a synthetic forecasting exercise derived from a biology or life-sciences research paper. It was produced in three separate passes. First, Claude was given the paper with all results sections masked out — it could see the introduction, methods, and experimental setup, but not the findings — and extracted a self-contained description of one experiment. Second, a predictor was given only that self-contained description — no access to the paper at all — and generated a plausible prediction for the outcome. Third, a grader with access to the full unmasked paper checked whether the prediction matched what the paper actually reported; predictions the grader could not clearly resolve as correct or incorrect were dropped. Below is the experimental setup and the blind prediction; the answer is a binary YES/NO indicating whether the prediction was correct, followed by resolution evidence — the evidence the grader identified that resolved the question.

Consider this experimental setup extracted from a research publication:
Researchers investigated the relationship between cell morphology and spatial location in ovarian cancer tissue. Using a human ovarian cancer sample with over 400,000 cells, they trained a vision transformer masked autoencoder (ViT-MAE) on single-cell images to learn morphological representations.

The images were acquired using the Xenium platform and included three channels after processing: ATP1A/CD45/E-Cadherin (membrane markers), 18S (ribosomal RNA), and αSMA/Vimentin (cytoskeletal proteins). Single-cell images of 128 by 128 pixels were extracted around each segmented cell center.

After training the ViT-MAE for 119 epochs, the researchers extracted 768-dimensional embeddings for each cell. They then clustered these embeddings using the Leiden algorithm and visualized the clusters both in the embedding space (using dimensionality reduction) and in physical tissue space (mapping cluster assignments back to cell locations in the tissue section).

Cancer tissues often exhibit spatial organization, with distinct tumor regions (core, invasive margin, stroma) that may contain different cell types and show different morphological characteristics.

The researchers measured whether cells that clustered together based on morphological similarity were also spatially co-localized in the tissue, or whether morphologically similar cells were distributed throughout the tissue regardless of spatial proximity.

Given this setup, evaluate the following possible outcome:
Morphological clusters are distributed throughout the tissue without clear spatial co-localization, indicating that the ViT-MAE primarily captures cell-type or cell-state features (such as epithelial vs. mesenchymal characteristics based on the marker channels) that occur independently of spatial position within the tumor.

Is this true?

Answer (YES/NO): NO